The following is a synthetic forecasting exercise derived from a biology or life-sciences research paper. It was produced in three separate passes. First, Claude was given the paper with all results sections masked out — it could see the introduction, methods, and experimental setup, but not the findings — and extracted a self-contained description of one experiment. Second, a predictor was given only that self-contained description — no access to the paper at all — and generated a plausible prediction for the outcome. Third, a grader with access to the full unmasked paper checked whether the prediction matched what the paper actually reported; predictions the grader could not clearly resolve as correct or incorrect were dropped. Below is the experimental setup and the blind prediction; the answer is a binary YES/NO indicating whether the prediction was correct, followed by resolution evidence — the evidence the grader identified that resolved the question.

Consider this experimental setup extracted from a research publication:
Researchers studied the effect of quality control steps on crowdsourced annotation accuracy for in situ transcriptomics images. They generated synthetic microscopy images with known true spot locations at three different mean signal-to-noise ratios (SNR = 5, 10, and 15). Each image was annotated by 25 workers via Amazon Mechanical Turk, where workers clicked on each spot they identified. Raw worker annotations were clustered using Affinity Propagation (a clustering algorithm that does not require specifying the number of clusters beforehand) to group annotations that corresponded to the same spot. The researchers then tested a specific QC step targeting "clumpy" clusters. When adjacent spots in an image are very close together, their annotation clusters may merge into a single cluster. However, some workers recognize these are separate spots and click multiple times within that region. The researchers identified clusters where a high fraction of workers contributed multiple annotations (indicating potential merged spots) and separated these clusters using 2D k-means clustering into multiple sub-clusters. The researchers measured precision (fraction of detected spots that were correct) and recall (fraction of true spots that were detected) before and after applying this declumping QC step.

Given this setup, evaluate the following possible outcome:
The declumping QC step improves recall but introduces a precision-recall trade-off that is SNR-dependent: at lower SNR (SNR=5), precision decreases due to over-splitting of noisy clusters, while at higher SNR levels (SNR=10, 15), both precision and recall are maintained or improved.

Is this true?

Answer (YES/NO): NO